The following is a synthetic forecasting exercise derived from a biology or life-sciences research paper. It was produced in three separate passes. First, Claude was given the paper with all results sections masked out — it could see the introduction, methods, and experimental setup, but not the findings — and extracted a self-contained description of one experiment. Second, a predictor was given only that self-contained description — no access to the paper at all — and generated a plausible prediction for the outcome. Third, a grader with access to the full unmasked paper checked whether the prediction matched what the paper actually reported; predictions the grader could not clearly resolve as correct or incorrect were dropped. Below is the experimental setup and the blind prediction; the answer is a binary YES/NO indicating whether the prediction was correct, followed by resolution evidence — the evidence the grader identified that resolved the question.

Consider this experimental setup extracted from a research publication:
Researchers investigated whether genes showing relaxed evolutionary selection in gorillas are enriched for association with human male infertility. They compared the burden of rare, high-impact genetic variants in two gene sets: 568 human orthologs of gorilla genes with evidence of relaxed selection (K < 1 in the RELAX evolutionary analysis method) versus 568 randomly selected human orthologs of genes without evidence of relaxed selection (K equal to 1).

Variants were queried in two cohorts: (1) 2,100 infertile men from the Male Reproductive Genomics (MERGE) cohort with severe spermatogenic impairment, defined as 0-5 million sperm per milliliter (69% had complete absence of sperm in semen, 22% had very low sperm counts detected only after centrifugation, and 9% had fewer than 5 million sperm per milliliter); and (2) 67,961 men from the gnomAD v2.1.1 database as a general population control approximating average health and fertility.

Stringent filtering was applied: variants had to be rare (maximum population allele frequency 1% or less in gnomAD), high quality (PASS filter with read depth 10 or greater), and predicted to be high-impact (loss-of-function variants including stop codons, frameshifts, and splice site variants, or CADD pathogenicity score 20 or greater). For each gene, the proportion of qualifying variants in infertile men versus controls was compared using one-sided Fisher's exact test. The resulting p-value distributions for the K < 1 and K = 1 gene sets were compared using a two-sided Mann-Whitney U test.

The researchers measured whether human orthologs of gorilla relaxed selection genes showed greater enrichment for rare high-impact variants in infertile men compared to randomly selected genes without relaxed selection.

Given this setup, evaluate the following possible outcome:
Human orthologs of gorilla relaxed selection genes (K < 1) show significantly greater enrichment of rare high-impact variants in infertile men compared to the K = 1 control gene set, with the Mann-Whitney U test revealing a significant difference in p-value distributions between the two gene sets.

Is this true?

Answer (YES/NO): YES